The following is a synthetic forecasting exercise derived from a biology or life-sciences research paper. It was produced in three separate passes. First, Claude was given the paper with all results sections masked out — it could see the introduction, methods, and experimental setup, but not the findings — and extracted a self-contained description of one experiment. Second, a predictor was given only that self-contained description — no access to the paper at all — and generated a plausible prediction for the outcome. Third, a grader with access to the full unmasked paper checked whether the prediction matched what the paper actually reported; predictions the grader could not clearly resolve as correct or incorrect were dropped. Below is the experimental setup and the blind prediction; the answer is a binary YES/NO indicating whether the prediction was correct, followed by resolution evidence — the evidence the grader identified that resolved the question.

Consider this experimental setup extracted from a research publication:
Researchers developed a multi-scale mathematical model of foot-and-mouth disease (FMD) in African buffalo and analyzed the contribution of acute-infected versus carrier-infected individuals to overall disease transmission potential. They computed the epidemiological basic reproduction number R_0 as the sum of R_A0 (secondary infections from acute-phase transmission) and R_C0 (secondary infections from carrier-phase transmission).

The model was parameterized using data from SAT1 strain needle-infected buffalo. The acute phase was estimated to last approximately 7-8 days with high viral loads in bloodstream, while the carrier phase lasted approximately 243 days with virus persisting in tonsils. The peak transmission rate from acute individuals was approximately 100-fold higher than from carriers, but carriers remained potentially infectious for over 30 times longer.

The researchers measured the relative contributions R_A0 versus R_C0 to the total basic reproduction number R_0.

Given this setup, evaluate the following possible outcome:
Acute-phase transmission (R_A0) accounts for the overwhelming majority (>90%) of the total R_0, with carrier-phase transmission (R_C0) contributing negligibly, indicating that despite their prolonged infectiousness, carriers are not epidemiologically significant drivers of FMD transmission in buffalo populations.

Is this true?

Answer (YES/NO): NO